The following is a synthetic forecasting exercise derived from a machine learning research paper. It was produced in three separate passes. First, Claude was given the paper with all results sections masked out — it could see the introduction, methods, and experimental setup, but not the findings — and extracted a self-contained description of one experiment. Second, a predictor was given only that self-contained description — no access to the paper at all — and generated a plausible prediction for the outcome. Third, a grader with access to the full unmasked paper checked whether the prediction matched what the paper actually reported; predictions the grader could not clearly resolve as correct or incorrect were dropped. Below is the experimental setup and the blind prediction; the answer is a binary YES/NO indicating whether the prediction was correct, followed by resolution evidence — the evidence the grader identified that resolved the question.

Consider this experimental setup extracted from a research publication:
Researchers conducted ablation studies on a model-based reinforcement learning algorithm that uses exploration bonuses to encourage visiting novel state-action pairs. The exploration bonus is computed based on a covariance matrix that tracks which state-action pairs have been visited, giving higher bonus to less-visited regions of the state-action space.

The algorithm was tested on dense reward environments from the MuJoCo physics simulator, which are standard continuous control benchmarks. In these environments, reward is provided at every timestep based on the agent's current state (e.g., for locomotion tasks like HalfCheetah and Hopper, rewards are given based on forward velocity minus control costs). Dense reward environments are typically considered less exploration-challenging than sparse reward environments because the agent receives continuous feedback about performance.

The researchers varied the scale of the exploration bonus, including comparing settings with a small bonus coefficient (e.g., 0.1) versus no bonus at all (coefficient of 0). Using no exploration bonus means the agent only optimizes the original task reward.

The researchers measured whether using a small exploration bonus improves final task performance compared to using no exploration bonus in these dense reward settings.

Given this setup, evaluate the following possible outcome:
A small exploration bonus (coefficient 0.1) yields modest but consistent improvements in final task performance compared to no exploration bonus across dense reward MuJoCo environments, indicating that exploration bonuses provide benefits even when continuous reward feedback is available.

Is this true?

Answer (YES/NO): YES